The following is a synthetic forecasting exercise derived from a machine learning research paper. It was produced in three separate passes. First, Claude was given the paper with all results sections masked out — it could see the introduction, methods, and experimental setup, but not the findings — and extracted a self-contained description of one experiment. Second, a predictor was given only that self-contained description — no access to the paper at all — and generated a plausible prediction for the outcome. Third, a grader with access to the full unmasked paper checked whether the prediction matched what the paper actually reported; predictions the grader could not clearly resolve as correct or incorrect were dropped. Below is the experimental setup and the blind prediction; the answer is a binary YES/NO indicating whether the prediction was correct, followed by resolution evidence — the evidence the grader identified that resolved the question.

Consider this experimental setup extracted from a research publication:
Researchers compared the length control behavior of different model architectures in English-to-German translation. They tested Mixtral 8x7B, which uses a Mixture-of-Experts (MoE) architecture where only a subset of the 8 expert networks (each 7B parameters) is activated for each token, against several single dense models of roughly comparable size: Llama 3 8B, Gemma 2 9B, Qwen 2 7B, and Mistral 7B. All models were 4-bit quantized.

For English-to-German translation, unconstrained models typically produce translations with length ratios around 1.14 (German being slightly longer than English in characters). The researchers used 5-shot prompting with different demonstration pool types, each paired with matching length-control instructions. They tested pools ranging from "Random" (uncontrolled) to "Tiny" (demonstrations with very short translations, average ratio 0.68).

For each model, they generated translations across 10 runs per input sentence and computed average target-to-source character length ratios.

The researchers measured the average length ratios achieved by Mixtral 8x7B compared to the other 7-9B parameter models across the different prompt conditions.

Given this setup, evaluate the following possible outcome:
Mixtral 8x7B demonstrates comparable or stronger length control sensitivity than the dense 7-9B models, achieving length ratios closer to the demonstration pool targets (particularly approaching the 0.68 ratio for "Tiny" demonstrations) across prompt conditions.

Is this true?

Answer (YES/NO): NO